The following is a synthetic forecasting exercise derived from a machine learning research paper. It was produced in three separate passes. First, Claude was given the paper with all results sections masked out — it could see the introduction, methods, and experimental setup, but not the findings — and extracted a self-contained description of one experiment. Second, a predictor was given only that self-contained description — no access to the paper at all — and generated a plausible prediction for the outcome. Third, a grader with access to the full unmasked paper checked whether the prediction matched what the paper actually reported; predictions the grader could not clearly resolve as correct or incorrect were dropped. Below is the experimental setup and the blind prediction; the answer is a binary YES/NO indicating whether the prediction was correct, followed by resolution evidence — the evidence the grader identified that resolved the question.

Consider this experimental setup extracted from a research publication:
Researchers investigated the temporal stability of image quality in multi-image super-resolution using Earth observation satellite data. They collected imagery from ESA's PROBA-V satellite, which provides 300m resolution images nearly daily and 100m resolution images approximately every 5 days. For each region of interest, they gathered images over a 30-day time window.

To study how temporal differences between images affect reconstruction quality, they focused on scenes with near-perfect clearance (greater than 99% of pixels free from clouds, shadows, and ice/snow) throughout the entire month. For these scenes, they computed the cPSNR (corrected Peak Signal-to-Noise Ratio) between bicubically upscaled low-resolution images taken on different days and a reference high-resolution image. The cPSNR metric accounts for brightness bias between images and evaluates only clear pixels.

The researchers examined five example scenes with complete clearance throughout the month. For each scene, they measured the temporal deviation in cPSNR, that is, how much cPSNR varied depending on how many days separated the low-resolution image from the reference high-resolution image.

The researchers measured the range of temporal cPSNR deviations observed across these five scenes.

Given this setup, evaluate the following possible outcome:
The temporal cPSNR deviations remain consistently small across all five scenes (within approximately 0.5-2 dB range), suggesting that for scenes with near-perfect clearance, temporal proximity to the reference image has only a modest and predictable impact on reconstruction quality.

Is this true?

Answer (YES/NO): NO